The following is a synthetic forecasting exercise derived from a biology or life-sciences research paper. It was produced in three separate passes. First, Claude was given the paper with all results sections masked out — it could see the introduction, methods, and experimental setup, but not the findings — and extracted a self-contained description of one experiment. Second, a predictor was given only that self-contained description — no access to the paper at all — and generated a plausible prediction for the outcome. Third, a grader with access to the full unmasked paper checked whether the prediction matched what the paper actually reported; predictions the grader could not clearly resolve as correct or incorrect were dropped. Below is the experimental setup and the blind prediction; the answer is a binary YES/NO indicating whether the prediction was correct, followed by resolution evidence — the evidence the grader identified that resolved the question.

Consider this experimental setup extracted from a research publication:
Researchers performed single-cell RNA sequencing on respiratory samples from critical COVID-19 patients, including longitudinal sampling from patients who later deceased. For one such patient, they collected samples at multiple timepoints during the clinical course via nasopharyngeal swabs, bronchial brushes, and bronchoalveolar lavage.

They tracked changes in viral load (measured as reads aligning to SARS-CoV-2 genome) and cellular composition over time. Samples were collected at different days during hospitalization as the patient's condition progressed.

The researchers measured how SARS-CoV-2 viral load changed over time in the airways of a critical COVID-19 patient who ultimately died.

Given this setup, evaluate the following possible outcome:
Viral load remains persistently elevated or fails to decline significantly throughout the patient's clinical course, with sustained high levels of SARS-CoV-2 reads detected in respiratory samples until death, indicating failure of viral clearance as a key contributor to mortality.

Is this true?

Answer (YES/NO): NO